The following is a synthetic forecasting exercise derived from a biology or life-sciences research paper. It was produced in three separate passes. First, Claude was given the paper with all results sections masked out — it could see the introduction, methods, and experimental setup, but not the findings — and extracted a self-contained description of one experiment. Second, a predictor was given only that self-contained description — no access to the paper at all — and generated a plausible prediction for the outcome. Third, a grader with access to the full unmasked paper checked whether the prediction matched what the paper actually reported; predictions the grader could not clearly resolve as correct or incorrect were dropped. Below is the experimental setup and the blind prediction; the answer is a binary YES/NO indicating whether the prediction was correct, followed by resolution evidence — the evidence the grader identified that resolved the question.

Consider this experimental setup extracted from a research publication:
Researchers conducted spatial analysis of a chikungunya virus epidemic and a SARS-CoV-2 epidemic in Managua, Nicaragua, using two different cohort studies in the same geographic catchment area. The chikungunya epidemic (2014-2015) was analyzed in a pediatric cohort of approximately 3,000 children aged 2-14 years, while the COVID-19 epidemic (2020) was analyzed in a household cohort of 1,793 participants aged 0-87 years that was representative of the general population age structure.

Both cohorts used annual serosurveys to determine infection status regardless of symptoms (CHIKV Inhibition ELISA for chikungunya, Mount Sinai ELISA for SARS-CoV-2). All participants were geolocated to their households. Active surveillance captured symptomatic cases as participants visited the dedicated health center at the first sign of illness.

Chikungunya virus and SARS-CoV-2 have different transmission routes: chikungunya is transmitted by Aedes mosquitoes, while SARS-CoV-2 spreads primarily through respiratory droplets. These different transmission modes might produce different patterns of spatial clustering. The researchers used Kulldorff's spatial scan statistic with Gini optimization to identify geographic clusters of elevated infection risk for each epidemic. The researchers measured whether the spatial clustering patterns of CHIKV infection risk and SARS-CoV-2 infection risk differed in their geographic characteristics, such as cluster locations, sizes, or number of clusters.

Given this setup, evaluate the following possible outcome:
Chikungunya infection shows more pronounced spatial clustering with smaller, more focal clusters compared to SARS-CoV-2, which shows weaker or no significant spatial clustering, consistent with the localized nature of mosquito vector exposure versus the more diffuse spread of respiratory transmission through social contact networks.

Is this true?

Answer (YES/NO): NO